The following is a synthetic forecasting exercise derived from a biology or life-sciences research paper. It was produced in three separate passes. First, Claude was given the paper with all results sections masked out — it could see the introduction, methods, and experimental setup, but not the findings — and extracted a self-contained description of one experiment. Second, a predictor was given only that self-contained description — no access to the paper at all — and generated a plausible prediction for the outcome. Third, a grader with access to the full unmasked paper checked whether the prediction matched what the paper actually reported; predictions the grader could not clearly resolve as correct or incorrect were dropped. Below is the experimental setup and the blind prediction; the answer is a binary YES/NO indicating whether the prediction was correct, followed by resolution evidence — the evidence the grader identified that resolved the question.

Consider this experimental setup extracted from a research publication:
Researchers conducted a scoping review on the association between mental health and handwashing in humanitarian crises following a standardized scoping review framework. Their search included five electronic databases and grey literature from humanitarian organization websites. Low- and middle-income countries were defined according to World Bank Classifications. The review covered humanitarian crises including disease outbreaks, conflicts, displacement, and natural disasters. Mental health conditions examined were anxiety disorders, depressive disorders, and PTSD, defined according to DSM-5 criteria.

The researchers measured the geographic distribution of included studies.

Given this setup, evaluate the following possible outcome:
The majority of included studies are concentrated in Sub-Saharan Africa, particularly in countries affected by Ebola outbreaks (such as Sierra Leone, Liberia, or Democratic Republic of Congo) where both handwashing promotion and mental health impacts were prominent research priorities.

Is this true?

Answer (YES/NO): NO